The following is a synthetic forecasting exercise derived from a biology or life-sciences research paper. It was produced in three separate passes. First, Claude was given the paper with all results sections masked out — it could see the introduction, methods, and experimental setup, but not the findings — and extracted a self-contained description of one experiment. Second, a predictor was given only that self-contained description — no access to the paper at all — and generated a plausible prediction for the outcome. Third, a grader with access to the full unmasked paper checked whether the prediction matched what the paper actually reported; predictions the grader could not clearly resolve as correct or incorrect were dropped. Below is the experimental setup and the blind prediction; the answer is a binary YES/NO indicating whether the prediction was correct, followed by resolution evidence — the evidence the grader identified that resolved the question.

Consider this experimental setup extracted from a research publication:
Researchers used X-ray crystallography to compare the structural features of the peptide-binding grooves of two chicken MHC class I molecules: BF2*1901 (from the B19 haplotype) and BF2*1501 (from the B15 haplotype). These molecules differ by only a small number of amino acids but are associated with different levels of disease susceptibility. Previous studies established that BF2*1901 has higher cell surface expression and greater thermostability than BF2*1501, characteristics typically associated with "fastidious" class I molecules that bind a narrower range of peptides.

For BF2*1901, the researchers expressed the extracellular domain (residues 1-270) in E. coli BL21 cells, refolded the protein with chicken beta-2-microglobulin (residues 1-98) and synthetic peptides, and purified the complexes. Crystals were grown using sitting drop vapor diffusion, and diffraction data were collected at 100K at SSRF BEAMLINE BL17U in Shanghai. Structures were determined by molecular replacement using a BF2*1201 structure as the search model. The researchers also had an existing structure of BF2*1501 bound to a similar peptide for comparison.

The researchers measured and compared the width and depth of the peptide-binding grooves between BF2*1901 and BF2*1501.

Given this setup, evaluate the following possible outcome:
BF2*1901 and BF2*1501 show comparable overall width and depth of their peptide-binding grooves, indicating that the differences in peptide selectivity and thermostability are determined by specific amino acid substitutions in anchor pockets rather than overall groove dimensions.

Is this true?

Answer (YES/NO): NO